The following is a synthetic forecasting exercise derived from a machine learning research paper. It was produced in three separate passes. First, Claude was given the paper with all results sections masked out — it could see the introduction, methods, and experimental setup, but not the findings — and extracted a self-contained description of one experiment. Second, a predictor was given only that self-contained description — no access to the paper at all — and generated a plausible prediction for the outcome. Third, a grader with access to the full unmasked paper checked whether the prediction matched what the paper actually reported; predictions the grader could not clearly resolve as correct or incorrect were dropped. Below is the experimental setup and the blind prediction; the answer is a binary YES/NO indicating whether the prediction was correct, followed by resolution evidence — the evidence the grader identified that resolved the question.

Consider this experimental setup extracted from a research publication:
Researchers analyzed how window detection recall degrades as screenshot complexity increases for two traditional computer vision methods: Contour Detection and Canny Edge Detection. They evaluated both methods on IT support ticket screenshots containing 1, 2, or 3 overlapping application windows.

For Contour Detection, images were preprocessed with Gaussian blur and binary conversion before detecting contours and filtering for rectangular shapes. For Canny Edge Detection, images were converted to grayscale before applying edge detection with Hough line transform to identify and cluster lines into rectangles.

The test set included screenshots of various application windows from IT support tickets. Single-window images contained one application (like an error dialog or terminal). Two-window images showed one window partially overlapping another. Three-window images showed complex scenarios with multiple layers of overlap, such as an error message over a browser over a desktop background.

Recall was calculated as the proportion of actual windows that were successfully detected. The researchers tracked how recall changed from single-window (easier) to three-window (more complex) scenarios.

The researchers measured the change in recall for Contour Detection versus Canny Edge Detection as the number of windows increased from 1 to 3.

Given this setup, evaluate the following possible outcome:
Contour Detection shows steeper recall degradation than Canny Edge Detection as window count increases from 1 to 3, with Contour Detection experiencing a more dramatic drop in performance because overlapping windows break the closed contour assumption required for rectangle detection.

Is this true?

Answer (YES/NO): NO